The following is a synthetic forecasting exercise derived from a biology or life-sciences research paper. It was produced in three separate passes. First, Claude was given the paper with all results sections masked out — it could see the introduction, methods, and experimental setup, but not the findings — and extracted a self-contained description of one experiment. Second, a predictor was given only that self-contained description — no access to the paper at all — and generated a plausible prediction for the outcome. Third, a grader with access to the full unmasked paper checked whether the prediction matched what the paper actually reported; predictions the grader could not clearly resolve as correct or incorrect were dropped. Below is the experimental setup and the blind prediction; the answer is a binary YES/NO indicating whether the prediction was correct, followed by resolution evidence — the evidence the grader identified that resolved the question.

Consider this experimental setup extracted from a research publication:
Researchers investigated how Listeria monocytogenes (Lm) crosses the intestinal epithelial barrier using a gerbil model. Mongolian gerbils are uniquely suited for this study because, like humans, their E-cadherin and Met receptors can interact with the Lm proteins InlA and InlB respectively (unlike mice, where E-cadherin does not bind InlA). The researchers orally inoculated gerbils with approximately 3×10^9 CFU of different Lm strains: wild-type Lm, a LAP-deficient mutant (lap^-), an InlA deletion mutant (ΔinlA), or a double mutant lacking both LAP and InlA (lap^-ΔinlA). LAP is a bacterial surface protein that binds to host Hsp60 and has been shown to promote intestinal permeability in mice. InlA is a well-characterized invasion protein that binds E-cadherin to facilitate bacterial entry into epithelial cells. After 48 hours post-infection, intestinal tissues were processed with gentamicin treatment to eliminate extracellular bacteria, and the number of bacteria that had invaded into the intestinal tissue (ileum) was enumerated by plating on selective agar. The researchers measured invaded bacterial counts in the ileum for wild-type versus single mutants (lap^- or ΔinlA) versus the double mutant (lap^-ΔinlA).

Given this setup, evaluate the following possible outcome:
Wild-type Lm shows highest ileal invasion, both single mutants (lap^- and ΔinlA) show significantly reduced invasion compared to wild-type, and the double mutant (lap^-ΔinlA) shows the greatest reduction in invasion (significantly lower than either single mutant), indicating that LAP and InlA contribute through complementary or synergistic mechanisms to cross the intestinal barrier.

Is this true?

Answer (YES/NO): YES